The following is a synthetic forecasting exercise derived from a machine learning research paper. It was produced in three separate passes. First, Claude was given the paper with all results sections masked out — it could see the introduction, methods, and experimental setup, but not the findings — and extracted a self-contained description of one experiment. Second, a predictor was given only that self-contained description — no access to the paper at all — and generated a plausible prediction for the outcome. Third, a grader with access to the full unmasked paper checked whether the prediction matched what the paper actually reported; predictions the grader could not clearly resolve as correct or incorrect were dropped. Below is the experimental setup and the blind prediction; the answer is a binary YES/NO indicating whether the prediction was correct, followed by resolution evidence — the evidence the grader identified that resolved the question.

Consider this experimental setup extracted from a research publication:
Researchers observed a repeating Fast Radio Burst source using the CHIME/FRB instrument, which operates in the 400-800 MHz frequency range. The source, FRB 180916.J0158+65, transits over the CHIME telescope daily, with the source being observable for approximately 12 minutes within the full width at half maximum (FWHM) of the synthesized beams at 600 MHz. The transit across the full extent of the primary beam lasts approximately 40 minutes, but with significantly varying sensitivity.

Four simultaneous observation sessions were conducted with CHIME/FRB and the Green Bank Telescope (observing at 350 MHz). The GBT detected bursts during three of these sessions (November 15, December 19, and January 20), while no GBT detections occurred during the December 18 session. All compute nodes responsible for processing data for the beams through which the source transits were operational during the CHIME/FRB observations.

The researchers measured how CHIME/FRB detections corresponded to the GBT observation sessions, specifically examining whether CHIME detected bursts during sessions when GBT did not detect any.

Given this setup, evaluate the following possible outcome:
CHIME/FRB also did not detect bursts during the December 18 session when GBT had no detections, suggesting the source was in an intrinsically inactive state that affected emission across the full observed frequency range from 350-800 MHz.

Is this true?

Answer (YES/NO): NO